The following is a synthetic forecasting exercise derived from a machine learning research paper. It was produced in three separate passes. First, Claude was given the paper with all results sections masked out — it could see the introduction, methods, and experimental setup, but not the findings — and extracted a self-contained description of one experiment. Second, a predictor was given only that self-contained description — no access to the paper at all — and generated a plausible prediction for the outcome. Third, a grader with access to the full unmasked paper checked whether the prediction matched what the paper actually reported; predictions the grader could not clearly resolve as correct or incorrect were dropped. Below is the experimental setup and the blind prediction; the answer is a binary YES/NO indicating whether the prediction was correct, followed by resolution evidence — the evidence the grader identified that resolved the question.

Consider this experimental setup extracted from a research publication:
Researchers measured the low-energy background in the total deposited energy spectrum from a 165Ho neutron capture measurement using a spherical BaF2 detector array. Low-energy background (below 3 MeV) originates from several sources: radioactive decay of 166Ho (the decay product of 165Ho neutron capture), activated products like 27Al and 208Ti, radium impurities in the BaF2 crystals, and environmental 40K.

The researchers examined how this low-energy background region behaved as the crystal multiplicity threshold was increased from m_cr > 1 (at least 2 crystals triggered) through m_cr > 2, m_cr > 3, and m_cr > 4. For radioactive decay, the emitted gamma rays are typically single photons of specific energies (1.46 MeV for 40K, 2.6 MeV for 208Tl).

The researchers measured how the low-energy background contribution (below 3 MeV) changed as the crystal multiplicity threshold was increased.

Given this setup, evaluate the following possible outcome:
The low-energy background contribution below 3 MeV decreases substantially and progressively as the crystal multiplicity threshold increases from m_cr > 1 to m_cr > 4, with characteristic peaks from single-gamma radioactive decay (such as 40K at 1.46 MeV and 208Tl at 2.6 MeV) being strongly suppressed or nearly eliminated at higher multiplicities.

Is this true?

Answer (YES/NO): YES